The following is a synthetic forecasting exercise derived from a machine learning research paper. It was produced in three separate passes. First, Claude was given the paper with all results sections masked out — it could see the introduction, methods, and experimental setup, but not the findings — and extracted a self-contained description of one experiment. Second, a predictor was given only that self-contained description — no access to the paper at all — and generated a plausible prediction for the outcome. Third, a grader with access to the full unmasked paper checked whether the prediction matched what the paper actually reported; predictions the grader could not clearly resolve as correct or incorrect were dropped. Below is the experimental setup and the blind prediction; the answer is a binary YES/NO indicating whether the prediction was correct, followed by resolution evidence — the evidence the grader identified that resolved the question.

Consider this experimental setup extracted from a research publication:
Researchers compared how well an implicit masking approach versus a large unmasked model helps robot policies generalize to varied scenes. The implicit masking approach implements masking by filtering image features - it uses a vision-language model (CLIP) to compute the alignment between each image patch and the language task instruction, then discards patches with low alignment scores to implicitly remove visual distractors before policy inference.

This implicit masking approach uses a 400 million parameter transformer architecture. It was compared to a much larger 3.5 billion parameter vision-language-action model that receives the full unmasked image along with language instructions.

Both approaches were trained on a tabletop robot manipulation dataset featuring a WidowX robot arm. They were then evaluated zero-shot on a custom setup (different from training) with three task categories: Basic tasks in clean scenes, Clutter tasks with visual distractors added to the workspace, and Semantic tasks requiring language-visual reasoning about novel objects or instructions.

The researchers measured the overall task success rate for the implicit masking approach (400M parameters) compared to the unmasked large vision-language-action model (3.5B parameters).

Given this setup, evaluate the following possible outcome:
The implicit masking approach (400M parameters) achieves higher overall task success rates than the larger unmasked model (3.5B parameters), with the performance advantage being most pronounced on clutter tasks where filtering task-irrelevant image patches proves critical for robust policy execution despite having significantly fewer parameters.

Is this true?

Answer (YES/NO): NO